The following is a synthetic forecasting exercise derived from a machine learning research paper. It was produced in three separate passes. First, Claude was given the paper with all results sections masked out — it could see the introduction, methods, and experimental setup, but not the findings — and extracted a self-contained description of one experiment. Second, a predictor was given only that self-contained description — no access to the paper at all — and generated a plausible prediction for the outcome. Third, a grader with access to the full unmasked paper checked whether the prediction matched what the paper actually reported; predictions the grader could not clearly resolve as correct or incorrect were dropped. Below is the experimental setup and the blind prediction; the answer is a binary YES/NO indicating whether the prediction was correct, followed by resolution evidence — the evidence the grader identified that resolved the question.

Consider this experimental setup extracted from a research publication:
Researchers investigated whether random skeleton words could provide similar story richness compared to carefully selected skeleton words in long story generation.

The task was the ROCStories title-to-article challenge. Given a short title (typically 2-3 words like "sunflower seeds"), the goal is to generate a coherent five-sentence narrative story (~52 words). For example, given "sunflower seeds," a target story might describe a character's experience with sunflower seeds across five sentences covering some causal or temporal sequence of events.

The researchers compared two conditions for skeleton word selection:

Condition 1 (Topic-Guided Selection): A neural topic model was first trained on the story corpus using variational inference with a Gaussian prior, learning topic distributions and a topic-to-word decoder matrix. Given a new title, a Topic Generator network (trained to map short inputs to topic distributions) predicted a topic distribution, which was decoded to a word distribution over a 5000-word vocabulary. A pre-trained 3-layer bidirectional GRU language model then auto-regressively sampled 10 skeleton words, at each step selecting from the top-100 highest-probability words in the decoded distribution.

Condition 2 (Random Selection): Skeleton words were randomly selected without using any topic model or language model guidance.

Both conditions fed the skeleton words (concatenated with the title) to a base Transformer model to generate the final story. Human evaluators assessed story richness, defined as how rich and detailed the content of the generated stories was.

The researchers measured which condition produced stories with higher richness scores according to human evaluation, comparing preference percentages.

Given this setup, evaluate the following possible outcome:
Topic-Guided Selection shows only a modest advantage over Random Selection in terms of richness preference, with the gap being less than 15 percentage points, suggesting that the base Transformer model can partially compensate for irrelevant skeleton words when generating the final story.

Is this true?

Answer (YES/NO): YES